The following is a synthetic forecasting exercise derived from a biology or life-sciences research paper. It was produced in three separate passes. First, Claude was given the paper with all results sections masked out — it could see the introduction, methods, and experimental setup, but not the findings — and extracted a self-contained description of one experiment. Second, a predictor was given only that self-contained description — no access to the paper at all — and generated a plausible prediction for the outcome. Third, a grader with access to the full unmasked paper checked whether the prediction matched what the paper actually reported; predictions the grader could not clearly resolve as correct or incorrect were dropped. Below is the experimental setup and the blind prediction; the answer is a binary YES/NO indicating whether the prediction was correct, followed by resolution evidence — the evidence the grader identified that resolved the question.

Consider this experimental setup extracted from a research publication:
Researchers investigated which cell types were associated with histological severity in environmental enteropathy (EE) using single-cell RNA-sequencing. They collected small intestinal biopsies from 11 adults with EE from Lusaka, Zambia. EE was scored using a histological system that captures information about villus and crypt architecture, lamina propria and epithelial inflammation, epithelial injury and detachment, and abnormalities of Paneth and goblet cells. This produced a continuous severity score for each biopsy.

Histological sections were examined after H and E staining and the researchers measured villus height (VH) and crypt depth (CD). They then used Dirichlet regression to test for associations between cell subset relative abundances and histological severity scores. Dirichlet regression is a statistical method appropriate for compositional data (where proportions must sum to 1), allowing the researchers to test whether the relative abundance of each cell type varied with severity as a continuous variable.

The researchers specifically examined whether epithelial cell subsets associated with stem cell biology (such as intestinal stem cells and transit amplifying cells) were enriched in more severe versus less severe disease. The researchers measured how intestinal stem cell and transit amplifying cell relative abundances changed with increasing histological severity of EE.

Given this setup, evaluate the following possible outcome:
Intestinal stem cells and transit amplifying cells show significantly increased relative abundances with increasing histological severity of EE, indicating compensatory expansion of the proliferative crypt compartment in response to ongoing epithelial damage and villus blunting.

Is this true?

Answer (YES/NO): NO